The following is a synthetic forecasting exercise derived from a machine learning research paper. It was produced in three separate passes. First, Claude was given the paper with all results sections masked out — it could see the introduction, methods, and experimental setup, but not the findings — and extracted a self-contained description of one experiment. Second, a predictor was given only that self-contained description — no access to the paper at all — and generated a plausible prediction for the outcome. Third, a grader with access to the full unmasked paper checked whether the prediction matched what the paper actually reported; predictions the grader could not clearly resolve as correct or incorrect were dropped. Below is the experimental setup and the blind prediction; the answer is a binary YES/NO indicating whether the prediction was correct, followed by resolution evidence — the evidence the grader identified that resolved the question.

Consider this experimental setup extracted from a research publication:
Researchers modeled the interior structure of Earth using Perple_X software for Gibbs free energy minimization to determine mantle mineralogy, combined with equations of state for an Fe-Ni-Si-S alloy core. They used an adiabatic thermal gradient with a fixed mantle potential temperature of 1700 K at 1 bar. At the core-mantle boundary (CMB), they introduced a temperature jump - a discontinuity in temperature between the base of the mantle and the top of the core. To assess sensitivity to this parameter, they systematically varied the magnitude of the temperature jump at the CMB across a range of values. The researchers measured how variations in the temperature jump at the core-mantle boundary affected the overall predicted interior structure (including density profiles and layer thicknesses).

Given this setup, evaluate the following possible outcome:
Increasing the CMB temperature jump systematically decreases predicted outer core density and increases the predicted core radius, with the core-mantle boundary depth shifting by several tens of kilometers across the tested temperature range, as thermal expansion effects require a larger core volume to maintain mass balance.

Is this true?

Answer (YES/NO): NO